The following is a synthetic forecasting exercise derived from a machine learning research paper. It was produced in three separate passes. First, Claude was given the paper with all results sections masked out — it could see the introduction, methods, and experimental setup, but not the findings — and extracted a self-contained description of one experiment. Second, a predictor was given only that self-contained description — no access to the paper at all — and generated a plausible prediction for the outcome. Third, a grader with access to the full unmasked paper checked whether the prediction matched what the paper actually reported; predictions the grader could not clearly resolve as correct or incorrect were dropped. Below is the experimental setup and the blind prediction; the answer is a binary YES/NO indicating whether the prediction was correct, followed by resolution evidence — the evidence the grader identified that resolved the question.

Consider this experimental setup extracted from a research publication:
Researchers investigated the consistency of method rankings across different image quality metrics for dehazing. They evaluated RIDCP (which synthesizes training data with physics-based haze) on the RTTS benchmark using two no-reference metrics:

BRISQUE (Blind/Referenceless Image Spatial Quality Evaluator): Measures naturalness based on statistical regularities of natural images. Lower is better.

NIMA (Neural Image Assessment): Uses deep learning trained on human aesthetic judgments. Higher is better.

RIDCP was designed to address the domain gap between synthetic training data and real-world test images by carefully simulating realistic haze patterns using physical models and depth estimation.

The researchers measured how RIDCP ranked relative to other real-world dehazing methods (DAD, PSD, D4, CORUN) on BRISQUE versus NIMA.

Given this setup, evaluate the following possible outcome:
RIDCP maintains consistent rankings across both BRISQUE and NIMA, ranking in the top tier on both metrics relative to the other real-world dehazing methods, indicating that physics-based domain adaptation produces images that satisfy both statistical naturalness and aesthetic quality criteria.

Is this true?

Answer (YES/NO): YES